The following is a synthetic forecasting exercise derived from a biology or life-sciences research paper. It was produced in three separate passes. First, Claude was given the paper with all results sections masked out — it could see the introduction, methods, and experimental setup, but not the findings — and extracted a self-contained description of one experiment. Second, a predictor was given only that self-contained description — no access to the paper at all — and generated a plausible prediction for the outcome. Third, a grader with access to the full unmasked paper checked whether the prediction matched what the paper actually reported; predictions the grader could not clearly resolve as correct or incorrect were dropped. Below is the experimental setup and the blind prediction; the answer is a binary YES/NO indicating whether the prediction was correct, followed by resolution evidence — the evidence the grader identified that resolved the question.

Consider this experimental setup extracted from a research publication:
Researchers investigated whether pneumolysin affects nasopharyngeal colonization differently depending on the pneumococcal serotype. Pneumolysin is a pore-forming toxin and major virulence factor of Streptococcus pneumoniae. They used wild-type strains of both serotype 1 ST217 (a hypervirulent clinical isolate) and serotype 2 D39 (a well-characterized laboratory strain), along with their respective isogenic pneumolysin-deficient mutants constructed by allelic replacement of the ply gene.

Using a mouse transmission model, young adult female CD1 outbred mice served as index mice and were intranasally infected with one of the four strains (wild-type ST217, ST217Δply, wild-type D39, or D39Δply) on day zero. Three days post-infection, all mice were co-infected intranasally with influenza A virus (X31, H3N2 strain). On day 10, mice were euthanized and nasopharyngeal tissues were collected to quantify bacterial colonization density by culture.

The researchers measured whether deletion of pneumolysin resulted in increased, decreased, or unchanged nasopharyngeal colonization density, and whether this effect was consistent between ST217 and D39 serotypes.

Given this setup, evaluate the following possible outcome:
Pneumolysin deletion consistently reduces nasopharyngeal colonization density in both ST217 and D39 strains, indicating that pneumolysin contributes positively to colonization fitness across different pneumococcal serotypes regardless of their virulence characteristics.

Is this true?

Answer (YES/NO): NO